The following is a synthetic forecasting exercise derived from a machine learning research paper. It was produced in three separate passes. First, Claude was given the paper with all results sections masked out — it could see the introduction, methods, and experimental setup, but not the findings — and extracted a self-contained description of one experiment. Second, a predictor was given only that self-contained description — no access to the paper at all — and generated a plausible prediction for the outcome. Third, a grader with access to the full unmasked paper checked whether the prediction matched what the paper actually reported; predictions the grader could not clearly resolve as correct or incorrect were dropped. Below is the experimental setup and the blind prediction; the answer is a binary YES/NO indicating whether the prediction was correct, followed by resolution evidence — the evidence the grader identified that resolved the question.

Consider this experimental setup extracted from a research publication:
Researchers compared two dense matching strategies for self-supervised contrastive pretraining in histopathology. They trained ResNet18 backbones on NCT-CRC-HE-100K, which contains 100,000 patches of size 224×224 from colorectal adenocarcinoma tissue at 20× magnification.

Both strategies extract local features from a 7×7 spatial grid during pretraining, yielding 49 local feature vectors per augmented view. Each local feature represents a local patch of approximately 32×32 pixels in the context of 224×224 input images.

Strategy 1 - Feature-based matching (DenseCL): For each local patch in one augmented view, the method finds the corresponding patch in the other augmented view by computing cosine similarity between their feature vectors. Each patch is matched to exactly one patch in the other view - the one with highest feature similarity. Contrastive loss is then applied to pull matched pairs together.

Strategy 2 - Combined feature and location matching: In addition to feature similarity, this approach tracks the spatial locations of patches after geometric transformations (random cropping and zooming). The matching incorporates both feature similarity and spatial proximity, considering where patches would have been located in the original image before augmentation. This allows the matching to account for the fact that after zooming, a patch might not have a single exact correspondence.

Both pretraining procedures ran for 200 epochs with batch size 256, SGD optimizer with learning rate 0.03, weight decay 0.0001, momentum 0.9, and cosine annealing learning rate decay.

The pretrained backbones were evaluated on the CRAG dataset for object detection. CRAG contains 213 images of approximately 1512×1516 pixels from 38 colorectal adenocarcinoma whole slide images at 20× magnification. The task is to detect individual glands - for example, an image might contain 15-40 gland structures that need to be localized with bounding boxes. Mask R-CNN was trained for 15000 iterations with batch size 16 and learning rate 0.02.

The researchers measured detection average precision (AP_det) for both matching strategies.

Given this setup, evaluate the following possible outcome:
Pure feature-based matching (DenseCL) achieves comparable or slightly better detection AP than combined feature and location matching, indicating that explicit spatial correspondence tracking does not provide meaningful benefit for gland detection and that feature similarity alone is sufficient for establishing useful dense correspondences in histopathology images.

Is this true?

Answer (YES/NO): NO